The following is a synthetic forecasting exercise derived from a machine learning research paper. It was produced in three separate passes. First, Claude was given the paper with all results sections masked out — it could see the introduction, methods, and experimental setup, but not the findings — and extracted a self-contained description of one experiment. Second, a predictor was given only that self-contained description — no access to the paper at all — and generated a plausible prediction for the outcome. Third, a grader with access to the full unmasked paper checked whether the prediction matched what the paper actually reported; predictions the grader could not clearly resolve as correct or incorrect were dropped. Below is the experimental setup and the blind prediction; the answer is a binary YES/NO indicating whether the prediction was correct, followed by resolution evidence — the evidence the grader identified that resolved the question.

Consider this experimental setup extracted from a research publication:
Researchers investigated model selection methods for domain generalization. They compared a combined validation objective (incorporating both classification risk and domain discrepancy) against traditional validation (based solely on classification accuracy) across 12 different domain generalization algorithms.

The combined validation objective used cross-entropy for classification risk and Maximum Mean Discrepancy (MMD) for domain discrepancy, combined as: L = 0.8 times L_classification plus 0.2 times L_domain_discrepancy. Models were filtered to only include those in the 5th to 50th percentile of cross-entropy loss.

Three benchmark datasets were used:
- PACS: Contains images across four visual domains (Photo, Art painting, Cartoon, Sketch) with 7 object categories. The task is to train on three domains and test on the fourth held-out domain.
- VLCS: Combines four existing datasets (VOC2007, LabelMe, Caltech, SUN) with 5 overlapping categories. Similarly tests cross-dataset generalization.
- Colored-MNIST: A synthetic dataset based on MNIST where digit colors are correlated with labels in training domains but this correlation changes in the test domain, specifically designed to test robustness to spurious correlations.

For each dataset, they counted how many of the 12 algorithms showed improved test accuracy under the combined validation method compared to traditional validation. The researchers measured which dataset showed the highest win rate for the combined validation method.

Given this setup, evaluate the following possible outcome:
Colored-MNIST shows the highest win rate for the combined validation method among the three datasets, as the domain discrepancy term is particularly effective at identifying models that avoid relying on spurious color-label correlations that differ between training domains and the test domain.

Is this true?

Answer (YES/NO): YES